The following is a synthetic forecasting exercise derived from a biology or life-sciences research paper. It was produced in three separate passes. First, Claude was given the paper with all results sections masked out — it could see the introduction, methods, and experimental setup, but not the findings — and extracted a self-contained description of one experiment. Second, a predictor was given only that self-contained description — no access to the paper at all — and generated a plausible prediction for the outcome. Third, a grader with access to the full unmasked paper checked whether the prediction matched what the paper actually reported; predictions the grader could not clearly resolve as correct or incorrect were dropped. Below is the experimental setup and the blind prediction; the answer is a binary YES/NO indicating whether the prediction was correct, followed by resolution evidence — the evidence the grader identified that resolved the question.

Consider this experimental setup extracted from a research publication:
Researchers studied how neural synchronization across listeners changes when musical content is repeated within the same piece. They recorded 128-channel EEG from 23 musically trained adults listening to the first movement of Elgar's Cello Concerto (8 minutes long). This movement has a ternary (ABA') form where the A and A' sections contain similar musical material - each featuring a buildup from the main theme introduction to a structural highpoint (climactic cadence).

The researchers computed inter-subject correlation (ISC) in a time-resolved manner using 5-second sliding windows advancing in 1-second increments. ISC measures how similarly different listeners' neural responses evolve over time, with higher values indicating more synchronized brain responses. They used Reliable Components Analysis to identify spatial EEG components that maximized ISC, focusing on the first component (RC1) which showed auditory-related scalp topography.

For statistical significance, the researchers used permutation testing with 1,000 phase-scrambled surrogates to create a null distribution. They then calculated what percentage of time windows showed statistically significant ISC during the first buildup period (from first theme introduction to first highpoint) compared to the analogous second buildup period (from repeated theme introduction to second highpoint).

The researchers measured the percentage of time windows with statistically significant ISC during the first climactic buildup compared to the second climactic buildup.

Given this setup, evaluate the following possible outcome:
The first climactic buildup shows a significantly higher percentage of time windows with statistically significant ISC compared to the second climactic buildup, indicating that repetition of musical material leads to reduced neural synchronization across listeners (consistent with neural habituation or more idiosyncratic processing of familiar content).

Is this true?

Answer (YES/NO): YES